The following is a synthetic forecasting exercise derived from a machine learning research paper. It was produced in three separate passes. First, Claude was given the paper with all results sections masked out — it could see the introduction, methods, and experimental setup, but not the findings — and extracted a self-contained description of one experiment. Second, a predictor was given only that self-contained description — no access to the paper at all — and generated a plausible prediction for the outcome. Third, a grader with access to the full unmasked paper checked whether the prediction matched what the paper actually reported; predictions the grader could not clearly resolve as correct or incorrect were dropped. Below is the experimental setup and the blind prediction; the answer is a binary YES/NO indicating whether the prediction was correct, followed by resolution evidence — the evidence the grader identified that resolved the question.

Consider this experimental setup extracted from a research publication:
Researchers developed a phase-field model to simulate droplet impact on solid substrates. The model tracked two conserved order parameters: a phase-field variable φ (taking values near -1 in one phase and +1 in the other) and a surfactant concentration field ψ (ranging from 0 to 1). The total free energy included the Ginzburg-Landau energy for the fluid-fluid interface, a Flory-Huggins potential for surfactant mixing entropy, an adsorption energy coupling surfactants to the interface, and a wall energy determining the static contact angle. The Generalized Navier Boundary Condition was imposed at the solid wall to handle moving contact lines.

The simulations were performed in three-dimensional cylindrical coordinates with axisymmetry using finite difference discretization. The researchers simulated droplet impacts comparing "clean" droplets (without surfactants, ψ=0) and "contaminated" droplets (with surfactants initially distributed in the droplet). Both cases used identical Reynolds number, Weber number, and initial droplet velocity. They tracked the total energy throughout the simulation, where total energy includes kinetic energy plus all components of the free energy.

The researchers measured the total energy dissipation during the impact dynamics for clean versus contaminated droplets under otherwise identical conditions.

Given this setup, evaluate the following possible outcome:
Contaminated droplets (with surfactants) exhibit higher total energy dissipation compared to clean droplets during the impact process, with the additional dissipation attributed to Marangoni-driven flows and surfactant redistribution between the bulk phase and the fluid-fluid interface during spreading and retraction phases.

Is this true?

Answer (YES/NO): NO